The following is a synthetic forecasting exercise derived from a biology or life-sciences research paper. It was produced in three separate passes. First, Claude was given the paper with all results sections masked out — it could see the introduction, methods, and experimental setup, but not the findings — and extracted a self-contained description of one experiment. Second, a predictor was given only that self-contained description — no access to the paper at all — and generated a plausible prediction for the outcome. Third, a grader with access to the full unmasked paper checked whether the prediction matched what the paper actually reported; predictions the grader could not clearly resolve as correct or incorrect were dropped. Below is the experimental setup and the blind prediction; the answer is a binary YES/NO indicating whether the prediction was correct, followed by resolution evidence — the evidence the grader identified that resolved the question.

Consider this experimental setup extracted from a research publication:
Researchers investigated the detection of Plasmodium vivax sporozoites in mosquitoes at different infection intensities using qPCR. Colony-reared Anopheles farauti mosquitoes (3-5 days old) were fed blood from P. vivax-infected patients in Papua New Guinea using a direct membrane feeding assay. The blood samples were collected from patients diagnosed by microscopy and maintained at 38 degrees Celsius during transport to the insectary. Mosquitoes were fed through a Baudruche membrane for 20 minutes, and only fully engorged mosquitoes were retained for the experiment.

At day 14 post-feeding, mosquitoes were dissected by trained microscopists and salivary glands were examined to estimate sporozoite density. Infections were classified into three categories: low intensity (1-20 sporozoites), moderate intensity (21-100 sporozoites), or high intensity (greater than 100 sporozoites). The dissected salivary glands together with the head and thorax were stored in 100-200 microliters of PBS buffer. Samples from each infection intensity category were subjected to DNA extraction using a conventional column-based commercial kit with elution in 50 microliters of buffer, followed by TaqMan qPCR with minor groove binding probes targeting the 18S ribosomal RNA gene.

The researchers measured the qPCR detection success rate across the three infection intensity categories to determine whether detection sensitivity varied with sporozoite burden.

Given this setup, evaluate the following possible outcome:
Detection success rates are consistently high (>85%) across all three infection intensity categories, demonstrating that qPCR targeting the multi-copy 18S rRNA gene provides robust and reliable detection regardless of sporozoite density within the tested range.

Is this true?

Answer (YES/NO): NO